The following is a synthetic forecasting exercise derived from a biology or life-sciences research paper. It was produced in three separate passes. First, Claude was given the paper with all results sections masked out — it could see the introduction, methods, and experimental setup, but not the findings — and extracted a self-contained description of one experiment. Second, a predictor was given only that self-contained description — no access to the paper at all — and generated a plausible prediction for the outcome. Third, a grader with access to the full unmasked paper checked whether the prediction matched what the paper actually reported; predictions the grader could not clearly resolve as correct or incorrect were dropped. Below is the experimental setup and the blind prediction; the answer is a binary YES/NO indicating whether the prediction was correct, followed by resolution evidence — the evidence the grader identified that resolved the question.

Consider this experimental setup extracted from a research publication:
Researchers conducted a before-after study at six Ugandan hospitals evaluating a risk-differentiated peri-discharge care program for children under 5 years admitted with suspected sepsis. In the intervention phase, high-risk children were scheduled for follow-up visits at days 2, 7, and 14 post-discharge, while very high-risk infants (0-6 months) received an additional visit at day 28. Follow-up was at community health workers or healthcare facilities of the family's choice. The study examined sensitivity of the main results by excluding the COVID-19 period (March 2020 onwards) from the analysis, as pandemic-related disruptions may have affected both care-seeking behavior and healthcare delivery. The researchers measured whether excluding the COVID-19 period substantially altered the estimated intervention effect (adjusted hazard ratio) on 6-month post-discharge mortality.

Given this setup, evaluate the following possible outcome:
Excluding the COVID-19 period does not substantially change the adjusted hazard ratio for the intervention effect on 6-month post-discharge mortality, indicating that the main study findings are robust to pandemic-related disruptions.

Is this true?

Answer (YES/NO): YES